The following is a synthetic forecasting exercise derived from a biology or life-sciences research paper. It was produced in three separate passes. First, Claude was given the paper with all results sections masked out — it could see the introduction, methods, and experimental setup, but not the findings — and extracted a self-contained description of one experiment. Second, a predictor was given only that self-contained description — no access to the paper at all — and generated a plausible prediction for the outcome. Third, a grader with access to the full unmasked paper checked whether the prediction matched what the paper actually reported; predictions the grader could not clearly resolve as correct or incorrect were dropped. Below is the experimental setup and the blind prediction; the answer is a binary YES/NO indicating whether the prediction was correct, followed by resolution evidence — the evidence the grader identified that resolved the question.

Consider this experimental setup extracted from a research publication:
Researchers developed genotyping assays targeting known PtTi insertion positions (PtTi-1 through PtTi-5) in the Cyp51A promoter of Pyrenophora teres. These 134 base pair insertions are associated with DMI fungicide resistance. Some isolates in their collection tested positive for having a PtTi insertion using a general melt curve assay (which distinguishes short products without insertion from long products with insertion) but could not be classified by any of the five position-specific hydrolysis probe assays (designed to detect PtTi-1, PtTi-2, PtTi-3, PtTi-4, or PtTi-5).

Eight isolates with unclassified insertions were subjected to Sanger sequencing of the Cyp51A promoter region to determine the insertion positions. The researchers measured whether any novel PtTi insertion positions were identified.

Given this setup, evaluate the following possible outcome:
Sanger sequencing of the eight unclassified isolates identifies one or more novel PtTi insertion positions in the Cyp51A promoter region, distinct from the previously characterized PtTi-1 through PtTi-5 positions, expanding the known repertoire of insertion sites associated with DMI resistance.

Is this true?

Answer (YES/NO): YES